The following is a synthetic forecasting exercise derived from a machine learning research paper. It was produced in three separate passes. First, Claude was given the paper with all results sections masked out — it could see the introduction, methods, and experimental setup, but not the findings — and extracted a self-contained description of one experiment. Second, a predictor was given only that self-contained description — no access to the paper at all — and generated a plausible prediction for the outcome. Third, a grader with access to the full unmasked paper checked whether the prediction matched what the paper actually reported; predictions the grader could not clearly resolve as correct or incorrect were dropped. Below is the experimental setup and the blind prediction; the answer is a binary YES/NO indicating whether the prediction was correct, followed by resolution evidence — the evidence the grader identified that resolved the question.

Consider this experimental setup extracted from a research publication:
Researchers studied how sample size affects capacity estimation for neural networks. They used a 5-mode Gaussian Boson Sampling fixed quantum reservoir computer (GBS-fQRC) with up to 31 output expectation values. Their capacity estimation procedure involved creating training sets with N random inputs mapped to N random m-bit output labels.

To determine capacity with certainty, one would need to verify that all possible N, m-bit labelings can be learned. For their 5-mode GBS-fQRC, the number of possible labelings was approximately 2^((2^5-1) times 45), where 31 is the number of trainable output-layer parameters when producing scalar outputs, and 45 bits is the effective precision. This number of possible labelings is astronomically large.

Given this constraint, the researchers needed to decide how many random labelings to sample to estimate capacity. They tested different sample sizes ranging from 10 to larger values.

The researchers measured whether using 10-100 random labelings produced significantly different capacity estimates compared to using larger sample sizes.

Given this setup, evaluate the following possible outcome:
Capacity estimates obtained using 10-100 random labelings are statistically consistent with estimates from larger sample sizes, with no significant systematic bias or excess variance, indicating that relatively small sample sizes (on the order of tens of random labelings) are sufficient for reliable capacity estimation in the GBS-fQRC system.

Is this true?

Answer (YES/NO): YES